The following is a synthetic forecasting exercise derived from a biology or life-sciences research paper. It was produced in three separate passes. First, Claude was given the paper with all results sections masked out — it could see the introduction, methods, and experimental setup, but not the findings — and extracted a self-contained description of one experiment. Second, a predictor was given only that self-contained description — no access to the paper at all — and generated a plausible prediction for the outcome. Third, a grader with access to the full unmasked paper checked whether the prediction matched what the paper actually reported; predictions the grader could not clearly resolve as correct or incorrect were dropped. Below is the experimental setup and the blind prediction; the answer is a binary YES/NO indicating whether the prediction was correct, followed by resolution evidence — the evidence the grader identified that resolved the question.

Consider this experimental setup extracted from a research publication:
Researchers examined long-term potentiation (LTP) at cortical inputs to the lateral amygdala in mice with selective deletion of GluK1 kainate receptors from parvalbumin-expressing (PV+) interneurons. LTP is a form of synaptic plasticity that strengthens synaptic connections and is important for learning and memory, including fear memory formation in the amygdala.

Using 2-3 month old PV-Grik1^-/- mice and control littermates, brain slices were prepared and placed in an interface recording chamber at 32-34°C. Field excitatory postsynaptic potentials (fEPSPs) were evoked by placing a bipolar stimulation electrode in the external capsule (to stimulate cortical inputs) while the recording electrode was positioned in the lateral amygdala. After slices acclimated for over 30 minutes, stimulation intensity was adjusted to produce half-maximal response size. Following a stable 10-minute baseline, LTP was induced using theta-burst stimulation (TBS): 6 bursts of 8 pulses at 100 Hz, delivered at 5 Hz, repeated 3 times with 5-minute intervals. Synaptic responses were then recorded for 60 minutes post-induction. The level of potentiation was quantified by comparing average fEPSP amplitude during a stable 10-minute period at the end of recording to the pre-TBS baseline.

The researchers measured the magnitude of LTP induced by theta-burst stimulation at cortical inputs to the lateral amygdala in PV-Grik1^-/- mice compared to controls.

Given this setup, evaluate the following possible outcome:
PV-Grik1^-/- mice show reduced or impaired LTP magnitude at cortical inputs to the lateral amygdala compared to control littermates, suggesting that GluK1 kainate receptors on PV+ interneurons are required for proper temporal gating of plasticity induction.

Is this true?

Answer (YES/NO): YES